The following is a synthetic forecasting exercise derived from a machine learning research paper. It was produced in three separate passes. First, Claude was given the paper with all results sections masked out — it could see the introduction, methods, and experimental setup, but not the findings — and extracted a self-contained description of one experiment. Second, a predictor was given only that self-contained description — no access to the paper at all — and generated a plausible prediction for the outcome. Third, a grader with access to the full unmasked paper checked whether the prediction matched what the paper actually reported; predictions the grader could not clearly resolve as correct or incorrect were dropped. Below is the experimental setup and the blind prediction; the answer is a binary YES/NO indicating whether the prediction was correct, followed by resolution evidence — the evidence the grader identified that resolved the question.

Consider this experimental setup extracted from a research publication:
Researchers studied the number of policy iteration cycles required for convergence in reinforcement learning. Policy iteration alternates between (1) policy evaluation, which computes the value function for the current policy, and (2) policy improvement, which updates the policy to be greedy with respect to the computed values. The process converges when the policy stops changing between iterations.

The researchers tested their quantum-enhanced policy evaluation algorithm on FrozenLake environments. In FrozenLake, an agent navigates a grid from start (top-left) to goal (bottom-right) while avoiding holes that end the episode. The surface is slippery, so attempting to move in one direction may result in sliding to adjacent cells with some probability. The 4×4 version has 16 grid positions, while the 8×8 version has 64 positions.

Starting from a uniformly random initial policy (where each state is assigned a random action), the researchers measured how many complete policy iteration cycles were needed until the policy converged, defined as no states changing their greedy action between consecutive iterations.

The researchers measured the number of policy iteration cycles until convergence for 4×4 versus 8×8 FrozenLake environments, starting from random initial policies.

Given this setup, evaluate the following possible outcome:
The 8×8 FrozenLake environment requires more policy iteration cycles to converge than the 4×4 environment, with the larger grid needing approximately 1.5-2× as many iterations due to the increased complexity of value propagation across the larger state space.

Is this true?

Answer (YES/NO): NO